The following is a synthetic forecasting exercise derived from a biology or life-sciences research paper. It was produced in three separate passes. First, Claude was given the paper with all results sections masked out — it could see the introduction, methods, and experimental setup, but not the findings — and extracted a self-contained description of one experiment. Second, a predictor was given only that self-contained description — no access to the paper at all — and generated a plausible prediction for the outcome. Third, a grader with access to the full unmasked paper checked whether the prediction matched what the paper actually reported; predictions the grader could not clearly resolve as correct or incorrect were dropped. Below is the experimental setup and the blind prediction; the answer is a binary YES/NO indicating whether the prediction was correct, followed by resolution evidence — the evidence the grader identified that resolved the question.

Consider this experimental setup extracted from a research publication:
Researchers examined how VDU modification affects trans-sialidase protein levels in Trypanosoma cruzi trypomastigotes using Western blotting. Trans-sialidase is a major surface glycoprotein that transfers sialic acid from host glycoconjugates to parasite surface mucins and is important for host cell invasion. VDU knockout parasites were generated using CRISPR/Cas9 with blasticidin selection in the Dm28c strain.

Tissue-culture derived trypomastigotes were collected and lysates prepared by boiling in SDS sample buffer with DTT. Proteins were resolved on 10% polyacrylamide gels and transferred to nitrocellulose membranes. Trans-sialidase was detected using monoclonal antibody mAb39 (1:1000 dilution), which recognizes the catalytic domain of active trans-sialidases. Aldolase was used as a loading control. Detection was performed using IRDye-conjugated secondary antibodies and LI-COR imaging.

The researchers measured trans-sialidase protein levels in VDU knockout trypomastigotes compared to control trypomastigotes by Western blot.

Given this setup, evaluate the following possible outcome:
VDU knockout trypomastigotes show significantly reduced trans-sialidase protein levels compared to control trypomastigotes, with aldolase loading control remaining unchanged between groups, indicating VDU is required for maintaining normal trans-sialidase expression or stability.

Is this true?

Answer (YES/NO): YES